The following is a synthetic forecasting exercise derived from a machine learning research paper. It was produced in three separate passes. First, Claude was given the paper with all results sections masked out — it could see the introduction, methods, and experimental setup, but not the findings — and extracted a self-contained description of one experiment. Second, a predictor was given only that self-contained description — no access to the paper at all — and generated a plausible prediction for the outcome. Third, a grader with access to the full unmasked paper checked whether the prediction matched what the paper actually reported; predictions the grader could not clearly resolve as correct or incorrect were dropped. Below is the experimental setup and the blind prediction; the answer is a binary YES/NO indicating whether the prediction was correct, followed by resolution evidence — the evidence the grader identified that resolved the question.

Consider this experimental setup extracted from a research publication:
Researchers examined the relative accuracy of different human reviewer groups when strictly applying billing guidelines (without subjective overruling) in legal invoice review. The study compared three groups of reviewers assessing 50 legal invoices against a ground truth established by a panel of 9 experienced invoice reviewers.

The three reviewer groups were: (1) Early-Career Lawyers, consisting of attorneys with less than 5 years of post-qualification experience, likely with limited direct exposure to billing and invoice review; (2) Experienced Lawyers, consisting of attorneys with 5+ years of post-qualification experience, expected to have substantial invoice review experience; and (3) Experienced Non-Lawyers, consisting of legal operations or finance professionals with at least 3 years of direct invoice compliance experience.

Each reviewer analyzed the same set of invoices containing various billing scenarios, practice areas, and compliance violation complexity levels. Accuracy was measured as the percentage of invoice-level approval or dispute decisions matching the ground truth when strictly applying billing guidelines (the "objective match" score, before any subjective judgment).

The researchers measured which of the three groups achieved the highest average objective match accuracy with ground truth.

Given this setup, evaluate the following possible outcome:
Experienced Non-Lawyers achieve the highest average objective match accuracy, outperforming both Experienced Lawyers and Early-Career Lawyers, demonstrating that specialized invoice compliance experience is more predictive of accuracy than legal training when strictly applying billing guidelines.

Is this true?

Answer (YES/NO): NO